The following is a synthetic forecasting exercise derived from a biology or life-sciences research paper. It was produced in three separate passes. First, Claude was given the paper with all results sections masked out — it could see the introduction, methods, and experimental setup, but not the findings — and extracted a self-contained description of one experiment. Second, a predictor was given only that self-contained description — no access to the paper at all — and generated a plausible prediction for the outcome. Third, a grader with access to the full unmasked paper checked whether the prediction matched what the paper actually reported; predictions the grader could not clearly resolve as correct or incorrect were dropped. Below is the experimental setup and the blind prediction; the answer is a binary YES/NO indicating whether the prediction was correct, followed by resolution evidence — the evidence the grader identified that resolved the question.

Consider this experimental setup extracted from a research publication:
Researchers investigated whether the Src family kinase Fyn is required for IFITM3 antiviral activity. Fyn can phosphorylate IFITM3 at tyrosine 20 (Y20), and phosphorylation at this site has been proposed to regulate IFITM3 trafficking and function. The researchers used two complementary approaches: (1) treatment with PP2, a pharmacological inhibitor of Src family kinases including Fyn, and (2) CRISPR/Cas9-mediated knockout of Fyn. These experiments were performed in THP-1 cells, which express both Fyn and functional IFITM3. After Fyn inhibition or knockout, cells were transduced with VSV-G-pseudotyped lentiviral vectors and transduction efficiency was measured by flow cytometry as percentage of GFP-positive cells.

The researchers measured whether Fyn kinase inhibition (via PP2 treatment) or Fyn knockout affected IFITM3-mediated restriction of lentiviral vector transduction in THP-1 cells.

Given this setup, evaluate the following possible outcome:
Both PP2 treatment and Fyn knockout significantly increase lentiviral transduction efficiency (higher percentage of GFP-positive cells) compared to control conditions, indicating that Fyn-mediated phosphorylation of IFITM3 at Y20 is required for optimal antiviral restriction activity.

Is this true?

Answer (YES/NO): NO